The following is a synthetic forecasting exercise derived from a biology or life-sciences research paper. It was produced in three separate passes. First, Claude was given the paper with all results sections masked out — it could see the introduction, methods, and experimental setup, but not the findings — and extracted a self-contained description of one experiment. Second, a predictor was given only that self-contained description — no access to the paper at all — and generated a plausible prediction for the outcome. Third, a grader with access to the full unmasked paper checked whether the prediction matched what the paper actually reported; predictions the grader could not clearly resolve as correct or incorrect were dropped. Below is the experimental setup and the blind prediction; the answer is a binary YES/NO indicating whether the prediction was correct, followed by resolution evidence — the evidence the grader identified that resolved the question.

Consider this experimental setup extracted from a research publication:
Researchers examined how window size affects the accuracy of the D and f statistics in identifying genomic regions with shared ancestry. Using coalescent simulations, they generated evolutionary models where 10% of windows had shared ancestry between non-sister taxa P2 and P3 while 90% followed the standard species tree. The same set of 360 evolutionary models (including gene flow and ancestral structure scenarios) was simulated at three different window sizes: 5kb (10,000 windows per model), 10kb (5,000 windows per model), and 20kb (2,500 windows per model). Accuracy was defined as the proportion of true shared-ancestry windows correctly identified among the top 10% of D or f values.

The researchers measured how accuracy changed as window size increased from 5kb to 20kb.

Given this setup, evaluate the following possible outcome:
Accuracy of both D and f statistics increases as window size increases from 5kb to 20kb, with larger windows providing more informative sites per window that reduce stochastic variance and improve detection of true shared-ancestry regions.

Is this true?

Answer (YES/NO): NO